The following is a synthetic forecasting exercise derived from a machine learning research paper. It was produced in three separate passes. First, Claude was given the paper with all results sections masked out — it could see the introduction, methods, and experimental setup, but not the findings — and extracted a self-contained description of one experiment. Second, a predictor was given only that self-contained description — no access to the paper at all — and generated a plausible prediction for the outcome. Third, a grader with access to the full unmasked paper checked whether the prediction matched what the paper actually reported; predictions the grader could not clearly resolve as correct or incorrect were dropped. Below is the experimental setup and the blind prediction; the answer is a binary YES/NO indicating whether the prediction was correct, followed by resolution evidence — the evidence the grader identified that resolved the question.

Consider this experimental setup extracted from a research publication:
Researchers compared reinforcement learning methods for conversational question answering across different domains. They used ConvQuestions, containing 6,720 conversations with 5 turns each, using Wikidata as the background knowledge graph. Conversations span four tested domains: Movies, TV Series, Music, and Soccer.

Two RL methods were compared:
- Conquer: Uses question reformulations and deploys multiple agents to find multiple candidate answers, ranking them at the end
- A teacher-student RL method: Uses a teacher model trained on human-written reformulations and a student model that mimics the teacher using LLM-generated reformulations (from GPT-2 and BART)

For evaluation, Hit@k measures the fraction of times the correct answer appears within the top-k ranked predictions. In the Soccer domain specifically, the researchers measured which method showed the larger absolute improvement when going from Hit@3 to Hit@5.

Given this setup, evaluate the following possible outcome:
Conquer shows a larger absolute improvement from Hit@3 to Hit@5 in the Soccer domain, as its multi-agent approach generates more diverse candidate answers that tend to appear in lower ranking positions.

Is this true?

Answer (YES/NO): NO